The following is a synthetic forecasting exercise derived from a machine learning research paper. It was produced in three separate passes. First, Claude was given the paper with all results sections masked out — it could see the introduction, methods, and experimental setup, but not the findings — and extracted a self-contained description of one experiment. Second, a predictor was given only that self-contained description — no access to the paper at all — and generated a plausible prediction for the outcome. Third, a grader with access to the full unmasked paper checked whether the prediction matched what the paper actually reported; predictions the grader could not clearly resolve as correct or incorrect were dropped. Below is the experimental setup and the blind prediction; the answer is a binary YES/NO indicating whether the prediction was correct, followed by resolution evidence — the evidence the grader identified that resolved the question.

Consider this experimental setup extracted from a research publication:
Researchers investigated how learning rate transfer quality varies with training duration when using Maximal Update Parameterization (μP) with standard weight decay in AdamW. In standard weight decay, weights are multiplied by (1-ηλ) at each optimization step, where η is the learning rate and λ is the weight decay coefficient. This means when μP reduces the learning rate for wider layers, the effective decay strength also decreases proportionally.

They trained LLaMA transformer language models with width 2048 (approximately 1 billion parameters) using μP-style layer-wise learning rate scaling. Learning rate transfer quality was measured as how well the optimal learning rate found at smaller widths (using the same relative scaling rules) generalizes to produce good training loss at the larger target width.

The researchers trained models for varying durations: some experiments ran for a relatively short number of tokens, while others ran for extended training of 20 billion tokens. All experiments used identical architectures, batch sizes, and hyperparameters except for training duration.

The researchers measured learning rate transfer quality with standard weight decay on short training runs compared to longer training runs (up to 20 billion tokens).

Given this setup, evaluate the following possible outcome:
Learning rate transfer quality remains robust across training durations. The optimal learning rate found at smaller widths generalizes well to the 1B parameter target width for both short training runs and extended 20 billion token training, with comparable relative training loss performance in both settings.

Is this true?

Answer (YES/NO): NO